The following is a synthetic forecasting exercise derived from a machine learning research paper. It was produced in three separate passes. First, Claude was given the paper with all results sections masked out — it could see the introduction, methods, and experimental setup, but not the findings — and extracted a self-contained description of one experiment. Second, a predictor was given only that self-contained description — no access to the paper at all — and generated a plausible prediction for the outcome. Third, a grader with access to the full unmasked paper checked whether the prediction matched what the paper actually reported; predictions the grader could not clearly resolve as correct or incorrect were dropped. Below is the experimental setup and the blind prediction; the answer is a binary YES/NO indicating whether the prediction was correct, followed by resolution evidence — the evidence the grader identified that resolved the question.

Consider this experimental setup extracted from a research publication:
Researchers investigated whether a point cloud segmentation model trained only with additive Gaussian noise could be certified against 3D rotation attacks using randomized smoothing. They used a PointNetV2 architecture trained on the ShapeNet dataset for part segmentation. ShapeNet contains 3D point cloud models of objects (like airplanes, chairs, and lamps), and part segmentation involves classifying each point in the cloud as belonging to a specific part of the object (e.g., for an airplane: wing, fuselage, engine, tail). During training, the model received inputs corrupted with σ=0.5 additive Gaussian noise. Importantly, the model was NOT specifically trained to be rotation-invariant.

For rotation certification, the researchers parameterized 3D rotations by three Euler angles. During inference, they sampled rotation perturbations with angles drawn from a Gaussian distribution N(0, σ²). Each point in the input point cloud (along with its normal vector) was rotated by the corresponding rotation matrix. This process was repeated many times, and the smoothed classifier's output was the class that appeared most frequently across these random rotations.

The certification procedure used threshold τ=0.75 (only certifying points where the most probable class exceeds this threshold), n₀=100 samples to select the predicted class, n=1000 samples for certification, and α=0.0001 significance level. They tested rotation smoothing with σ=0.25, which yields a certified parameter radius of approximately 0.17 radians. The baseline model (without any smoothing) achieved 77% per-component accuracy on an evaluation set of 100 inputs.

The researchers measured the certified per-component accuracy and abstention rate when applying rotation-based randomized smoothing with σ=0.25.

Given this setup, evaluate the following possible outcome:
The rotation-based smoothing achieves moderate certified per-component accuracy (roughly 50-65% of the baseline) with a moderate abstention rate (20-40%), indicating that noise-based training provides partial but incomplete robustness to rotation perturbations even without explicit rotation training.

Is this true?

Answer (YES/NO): NO